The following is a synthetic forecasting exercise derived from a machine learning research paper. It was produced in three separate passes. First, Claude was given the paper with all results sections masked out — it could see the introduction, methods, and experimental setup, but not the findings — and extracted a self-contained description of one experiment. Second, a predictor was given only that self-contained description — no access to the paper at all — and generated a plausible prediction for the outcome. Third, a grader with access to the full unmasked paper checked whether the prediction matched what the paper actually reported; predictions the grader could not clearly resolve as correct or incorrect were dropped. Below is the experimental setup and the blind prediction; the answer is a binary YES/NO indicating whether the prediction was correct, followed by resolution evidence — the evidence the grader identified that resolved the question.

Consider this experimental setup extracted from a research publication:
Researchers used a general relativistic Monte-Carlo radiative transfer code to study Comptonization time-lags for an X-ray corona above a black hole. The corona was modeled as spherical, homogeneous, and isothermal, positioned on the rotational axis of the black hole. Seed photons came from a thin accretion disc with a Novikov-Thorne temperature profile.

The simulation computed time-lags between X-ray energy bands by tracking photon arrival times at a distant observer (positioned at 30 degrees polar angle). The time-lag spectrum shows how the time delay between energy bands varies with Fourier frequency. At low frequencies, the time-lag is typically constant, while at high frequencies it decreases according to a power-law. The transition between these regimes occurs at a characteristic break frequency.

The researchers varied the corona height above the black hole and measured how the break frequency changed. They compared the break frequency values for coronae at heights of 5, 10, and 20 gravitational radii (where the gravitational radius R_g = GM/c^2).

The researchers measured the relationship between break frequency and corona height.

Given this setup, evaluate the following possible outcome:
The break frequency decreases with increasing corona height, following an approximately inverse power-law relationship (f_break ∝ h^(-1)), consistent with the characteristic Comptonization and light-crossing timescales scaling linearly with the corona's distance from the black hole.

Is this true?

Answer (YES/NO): NO